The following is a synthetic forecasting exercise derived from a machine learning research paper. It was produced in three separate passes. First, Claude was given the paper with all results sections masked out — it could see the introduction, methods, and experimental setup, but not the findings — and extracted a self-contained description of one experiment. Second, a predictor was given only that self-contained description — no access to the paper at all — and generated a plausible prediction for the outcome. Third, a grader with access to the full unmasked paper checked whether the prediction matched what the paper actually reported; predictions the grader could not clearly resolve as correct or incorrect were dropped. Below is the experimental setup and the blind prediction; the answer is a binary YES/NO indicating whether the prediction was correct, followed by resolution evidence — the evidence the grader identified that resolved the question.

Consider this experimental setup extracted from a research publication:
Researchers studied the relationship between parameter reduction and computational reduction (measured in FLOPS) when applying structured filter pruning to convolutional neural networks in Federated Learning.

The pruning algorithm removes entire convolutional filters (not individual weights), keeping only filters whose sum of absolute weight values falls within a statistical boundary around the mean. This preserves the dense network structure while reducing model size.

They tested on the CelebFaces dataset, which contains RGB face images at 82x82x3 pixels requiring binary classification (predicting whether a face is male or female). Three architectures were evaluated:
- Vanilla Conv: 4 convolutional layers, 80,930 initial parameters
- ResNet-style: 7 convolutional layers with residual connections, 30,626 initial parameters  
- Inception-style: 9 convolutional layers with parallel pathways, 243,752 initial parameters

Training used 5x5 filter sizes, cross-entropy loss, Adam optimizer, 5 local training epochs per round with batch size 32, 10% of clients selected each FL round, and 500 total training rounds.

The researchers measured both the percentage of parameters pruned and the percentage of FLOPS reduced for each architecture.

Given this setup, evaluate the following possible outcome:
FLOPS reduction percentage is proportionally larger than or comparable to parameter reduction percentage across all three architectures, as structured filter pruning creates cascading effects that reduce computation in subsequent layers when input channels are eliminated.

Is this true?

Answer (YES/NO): NO